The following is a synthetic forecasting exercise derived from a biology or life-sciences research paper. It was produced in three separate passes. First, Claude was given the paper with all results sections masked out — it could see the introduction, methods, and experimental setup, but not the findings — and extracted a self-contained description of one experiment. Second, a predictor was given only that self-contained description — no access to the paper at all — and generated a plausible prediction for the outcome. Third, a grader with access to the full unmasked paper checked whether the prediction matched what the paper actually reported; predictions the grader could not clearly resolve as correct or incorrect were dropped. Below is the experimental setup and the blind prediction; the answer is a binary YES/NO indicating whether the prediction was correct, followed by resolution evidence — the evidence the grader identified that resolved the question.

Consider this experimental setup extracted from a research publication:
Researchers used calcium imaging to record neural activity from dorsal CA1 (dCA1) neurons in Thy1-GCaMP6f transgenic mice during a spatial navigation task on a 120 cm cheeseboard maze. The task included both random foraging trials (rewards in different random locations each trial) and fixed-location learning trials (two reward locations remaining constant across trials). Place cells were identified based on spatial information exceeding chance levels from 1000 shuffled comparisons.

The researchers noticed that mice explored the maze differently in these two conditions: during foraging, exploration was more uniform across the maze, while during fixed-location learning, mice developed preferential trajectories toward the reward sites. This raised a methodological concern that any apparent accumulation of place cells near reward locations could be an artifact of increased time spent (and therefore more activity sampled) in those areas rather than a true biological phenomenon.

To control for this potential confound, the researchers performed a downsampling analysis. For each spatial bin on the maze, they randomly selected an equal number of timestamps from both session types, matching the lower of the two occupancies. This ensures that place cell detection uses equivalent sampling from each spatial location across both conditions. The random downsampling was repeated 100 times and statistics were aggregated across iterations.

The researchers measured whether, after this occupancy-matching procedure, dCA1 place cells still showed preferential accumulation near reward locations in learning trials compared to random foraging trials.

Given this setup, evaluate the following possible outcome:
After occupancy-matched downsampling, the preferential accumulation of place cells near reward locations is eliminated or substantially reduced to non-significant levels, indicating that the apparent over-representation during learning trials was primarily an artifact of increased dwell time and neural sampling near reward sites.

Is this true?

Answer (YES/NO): NO